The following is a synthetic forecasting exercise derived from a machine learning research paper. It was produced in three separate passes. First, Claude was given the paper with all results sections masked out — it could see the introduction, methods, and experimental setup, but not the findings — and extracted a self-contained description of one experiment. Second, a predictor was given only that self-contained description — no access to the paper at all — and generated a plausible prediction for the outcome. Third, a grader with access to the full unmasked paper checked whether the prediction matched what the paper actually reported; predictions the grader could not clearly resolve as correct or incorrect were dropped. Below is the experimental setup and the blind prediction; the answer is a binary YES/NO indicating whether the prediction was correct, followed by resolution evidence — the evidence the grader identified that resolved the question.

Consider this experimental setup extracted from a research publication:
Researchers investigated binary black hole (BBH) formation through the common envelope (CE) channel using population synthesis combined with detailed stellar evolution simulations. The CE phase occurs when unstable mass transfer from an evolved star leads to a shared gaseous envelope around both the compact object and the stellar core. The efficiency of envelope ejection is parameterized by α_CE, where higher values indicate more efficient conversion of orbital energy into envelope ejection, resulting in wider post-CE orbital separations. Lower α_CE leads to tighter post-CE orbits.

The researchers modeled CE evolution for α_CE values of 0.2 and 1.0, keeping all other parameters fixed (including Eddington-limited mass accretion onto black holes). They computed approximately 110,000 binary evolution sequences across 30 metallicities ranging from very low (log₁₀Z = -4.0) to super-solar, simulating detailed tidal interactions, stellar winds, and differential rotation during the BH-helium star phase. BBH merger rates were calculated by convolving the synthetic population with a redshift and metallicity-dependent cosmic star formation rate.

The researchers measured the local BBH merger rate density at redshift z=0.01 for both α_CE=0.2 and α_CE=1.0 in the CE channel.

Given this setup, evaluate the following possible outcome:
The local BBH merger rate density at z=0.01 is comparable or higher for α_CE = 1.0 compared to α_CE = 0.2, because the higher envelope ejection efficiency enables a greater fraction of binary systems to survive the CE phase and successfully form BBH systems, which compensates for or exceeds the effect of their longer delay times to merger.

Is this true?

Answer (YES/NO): NO